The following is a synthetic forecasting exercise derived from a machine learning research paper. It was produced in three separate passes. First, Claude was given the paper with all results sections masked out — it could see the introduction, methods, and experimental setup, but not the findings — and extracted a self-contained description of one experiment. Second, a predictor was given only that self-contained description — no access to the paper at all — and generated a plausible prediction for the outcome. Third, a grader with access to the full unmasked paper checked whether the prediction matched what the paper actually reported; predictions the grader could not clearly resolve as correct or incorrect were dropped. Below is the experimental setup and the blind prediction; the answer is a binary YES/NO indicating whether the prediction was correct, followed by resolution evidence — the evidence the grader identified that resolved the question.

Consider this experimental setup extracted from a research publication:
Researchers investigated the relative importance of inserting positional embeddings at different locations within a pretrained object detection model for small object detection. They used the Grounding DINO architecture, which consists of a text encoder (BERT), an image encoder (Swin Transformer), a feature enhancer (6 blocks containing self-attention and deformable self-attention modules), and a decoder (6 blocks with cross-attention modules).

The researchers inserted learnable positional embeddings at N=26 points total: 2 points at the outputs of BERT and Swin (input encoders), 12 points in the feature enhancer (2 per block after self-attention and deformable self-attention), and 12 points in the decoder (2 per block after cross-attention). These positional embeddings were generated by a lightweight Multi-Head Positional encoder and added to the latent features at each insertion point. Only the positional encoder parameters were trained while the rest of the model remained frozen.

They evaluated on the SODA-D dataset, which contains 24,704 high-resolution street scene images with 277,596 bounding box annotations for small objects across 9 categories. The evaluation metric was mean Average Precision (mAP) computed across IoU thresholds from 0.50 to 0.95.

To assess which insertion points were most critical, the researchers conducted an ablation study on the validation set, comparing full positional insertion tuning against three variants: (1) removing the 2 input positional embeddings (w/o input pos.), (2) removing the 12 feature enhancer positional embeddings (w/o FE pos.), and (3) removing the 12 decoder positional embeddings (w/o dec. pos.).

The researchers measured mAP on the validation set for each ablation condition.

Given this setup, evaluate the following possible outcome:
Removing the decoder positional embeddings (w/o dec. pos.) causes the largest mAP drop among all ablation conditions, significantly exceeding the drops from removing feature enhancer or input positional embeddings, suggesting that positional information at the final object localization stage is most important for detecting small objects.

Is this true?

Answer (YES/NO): NO